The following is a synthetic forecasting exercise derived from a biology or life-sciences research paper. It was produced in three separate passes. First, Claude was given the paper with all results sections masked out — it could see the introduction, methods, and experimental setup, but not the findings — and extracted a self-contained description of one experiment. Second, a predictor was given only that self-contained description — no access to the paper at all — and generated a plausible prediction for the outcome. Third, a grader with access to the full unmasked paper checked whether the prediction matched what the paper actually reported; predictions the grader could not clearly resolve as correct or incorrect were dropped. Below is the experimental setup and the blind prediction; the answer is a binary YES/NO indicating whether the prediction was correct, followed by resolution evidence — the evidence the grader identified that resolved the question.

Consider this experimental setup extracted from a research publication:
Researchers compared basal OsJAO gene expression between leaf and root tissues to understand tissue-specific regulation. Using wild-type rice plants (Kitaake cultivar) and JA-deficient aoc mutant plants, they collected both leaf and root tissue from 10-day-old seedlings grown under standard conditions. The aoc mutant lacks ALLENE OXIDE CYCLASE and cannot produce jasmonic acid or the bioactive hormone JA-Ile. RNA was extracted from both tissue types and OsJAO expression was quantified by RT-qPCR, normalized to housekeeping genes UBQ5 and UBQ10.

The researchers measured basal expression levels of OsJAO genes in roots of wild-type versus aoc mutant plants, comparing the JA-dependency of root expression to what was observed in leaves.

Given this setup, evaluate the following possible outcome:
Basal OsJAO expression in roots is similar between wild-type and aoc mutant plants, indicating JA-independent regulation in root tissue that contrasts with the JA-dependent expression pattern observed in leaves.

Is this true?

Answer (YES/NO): YES